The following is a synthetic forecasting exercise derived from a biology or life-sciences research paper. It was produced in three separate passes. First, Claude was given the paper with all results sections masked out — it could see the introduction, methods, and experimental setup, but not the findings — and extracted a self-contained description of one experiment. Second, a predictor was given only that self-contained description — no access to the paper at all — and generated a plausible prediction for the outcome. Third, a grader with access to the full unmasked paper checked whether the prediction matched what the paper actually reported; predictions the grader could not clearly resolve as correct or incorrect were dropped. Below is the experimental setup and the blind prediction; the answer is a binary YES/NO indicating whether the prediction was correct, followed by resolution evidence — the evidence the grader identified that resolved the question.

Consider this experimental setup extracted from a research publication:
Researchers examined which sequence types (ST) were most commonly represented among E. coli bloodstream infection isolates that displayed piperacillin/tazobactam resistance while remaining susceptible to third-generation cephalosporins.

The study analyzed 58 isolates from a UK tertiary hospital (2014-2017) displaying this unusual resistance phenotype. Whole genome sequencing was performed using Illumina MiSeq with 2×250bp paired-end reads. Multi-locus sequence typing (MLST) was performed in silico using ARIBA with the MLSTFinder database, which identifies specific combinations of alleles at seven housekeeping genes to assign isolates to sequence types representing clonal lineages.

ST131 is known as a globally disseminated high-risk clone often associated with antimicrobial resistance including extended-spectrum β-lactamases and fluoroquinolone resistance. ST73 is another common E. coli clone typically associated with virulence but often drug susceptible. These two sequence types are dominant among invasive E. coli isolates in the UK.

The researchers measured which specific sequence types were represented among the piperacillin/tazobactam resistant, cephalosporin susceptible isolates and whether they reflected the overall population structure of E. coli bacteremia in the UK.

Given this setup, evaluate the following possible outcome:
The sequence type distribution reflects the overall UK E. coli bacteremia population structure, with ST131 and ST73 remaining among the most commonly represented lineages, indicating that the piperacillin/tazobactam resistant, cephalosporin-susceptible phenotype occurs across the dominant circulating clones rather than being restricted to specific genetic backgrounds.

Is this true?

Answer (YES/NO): YES